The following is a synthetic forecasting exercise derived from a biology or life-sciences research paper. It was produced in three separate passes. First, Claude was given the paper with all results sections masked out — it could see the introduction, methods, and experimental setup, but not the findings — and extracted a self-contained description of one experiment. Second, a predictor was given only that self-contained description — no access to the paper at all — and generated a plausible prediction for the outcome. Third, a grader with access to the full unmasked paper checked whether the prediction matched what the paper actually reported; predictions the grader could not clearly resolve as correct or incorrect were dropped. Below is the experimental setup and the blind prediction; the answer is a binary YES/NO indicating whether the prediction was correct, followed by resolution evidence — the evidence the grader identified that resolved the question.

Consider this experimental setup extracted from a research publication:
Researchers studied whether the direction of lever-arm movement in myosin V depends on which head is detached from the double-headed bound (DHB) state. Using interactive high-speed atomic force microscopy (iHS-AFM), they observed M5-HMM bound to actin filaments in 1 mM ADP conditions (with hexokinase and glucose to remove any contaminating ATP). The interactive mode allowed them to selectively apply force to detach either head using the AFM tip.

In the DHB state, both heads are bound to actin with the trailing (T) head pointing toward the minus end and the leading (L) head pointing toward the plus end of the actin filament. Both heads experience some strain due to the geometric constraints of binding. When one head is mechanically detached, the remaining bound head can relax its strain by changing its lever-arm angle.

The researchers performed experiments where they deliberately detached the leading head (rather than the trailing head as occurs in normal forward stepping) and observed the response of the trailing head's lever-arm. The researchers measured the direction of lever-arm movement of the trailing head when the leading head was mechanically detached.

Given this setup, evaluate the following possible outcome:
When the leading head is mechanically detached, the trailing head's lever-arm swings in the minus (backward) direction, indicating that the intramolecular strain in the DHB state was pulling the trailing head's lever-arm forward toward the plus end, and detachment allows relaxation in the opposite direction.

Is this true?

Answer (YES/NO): NO